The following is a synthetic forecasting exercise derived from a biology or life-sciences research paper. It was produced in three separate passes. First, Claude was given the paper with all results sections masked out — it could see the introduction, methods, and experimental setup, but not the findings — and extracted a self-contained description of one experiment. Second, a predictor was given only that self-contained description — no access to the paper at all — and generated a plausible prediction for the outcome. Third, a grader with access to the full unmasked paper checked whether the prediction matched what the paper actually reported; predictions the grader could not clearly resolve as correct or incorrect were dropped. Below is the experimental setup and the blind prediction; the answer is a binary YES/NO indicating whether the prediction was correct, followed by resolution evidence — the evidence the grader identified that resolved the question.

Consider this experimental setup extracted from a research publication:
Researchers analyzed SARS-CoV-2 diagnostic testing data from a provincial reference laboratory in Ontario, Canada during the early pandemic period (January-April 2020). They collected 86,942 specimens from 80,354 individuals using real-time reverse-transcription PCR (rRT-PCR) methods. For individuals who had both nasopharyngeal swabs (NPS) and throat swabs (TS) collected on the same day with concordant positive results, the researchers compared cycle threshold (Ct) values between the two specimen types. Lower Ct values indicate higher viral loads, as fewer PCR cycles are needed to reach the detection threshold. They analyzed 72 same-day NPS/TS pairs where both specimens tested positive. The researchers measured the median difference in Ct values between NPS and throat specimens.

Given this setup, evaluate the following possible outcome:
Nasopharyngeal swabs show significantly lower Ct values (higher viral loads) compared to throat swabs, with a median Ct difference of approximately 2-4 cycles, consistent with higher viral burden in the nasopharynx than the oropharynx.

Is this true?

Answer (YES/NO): YES